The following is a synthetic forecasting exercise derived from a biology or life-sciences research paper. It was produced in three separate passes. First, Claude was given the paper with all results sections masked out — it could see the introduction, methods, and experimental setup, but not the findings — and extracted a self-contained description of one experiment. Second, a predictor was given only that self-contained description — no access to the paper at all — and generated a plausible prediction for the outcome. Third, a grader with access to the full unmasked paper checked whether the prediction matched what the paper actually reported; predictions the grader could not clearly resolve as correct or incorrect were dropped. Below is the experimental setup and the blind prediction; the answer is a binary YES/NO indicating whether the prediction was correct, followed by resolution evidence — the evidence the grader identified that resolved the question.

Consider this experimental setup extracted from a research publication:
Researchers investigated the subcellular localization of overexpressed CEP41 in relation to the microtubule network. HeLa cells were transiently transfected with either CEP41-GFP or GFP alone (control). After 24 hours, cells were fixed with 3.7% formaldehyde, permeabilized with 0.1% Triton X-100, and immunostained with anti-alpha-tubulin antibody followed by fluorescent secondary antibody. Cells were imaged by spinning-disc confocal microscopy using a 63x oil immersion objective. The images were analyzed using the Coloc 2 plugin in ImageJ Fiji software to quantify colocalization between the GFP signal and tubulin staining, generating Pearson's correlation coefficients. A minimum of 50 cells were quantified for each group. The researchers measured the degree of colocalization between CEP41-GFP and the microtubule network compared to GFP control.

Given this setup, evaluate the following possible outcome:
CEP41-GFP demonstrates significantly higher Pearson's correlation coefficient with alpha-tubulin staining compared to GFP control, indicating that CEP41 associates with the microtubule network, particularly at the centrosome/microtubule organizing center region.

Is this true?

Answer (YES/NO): NO